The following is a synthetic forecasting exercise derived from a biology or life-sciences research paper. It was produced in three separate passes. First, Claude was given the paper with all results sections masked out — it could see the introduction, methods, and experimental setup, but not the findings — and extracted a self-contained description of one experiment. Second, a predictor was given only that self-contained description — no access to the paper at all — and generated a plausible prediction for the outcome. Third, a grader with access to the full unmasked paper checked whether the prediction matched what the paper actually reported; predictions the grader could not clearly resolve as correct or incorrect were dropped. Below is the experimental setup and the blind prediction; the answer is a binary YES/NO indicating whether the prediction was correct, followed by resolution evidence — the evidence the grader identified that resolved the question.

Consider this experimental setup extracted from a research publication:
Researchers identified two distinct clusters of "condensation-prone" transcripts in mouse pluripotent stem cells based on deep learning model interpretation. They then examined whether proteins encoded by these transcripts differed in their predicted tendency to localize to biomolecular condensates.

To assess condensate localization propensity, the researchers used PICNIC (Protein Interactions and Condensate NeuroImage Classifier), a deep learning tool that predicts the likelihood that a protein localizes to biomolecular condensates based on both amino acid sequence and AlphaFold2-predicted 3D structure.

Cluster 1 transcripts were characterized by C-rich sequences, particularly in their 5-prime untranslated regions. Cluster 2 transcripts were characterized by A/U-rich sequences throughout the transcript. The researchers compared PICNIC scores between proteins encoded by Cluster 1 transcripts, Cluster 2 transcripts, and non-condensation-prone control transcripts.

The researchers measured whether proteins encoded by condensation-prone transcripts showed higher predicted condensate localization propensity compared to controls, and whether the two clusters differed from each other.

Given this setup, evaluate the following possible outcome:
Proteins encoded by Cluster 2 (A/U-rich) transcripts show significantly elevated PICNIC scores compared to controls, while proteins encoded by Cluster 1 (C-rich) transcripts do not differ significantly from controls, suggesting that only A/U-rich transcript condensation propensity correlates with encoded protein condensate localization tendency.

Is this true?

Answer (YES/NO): NO